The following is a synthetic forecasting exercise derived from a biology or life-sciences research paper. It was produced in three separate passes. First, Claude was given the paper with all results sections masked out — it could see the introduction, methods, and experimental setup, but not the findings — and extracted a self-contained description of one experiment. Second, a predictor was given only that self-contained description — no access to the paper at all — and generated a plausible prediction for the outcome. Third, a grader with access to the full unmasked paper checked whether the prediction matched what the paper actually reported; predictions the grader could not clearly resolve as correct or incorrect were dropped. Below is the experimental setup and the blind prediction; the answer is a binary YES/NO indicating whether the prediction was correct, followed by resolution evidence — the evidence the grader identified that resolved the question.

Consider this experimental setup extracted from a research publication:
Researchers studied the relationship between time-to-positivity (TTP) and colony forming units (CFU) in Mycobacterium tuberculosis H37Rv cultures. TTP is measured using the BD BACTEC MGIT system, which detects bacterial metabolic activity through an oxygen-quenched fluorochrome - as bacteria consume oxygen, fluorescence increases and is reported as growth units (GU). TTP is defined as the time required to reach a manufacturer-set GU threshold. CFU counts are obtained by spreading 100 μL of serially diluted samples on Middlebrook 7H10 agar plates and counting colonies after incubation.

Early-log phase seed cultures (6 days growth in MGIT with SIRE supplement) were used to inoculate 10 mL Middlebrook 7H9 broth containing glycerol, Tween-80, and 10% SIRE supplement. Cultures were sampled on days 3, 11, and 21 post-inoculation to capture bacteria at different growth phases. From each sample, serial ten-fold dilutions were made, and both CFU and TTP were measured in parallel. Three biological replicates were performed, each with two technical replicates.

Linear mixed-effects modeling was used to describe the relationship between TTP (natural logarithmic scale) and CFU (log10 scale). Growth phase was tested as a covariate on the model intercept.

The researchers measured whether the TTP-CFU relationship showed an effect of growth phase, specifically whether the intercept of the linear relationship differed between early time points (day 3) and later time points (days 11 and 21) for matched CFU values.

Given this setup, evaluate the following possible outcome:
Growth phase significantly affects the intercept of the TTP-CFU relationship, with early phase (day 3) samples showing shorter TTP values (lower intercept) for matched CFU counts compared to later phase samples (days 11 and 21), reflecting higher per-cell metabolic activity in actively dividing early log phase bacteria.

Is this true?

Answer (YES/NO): NO